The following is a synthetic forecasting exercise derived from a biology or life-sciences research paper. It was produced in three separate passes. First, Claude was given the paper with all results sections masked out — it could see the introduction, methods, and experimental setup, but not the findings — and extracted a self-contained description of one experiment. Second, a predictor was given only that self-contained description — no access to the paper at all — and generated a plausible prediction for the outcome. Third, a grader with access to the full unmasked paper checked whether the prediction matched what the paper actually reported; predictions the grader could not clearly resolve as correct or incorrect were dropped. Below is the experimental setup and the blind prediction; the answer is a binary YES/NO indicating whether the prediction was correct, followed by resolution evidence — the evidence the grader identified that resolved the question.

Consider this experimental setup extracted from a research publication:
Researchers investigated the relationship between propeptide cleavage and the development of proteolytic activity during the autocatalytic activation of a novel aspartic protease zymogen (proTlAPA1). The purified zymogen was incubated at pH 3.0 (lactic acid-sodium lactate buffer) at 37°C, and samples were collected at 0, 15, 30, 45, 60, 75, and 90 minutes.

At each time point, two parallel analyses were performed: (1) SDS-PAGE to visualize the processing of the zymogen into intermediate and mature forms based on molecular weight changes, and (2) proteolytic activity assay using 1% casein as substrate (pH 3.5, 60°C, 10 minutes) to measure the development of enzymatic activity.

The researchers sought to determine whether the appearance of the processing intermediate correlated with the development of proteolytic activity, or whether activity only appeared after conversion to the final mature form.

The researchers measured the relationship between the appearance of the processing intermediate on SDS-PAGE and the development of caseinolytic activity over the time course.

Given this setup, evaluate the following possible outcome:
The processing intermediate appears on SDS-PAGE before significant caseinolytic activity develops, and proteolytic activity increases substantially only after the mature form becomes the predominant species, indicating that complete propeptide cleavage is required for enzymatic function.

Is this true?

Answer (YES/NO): YES